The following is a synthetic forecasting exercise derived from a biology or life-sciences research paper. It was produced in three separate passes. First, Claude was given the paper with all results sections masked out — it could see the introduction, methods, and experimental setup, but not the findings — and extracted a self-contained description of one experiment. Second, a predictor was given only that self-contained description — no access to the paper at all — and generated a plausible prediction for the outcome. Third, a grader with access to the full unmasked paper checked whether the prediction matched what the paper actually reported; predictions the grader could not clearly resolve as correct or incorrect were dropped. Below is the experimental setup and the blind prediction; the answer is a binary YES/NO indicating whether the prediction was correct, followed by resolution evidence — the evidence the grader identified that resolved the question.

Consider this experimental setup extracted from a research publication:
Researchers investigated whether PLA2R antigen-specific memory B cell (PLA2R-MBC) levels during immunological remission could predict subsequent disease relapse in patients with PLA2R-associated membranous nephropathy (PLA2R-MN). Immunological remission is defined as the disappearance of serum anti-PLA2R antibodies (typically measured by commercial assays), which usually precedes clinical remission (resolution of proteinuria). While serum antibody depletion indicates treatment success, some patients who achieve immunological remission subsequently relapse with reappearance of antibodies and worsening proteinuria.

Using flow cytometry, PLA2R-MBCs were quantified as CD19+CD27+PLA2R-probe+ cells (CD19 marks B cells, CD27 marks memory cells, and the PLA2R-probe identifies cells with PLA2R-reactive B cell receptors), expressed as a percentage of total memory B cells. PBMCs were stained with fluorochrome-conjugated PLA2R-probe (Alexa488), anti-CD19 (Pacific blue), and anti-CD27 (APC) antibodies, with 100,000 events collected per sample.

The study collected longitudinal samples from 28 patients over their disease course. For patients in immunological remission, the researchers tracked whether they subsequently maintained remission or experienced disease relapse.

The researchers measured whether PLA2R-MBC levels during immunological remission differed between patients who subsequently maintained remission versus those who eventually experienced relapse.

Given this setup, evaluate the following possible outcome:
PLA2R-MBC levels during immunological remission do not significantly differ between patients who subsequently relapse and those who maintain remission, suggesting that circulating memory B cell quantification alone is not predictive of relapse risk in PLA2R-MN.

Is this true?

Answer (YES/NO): NO